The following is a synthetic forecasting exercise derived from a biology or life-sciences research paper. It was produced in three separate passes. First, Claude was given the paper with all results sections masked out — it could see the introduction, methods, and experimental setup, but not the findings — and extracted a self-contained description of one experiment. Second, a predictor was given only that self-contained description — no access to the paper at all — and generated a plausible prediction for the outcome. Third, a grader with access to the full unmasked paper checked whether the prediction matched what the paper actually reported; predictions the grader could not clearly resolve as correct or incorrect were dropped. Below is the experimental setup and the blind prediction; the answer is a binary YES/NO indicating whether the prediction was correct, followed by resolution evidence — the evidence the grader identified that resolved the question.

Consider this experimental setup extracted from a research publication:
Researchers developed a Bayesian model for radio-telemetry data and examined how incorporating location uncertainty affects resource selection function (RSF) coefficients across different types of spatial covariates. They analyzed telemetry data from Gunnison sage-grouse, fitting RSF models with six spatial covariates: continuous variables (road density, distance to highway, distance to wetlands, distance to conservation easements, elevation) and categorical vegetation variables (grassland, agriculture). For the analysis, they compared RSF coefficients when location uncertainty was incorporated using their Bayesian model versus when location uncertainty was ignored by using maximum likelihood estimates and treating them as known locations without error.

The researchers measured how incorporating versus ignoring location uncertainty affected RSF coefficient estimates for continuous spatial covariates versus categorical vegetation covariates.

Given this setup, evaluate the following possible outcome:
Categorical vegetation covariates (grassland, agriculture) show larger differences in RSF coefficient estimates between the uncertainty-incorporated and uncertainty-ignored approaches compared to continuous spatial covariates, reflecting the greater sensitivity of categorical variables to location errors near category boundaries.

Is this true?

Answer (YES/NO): YES